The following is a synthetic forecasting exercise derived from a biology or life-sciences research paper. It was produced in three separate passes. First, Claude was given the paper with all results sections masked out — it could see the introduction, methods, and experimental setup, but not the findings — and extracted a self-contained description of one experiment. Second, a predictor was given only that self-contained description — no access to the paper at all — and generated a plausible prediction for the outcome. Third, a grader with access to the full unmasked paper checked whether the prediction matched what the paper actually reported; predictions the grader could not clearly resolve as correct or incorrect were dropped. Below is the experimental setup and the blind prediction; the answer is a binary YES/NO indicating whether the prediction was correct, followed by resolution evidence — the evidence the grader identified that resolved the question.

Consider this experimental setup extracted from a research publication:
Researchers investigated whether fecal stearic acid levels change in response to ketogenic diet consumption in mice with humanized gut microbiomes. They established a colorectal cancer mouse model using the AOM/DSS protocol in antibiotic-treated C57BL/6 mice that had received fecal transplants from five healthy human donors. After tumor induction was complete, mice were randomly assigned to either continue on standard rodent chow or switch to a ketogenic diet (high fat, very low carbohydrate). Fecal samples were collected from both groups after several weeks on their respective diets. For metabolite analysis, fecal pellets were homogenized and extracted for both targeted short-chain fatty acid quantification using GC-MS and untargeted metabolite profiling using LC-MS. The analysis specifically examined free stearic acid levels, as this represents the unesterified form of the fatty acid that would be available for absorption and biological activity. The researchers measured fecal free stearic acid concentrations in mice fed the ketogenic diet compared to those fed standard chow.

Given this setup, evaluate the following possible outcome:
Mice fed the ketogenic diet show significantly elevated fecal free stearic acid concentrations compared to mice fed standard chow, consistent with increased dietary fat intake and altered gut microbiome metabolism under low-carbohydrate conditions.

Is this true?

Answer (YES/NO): YES